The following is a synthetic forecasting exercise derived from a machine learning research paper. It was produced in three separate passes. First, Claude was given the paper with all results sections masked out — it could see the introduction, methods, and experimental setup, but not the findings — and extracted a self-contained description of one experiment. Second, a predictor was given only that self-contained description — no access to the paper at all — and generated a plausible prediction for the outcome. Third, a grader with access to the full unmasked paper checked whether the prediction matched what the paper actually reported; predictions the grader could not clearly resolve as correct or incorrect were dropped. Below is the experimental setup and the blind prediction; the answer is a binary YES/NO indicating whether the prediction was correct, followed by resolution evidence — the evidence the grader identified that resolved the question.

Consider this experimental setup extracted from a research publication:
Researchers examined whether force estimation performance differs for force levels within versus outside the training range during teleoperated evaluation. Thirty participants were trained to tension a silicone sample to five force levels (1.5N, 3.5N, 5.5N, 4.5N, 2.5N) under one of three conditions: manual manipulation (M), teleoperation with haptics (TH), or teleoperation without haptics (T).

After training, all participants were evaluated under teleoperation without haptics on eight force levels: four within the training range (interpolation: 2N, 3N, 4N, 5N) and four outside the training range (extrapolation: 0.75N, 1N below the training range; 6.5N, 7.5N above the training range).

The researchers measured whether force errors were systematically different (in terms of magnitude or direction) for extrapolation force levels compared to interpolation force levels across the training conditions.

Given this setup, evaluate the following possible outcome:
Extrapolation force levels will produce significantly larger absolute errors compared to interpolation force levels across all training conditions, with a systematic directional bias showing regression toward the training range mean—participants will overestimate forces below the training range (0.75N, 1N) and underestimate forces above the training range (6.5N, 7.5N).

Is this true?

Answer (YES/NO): NO